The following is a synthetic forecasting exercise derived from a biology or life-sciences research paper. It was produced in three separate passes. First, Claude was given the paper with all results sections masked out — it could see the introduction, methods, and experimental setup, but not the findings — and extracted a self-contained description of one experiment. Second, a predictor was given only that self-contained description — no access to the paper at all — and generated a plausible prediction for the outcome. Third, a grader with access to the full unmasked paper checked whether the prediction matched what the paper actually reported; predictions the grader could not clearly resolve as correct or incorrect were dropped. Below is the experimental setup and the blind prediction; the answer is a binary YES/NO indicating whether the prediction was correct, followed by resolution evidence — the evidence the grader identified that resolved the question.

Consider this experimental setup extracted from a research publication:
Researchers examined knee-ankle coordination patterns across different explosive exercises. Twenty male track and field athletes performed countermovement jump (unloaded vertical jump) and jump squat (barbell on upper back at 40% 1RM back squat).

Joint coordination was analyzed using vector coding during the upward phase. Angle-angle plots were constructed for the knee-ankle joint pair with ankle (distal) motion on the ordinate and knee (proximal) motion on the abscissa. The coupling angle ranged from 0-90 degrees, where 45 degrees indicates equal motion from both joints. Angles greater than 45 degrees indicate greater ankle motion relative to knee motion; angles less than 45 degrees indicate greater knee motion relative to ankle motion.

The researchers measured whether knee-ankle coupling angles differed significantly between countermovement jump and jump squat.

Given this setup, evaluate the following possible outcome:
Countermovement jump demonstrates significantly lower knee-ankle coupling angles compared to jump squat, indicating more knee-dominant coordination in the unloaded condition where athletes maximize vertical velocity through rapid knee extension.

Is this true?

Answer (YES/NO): NO